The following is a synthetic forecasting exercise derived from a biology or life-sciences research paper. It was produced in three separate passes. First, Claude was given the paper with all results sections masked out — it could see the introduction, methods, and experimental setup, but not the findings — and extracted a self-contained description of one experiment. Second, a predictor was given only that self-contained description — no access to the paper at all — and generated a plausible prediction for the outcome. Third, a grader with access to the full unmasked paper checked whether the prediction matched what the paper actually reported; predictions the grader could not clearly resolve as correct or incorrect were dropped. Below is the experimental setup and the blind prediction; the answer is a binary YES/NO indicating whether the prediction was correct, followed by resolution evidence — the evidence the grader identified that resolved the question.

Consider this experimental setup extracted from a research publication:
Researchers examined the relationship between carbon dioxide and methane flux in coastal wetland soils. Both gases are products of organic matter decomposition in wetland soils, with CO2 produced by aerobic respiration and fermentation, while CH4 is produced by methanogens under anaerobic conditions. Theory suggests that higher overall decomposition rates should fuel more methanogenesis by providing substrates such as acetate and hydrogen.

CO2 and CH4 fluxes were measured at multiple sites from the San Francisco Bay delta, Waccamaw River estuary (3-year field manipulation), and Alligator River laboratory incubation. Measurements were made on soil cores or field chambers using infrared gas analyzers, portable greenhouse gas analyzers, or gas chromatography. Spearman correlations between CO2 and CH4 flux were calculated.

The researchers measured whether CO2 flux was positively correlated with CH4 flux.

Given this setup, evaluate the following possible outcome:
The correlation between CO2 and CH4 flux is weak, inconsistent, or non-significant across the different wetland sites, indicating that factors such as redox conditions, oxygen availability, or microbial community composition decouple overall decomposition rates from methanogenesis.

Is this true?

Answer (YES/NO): YES